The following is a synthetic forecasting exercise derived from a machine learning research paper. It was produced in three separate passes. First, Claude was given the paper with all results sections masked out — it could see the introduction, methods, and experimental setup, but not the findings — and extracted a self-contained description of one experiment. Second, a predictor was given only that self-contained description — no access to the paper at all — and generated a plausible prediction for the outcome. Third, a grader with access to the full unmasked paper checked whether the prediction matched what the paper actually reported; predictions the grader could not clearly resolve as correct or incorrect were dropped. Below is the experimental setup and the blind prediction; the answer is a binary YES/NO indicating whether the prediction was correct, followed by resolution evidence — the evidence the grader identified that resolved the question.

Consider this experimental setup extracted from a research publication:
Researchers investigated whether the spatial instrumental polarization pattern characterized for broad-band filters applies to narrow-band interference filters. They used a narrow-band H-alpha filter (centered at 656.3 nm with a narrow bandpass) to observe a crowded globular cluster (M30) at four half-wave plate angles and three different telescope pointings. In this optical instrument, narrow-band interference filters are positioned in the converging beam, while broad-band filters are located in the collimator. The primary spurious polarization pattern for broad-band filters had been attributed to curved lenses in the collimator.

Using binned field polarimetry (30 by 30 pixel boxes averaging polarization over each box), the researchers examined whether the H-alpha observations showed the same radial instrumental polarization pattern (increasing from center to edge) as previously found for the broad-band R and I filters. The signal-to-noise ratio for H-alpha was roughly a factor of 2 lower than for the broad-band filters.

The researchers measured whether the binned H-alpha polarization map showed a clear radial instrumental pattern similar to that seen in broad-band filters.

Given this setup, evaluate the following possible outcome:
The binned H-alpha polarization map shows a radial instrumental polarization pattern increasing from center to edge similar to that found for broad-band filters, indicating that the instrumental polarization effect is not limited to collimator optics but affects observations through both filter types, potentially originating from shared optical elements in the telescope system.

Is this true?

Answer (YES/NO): NO